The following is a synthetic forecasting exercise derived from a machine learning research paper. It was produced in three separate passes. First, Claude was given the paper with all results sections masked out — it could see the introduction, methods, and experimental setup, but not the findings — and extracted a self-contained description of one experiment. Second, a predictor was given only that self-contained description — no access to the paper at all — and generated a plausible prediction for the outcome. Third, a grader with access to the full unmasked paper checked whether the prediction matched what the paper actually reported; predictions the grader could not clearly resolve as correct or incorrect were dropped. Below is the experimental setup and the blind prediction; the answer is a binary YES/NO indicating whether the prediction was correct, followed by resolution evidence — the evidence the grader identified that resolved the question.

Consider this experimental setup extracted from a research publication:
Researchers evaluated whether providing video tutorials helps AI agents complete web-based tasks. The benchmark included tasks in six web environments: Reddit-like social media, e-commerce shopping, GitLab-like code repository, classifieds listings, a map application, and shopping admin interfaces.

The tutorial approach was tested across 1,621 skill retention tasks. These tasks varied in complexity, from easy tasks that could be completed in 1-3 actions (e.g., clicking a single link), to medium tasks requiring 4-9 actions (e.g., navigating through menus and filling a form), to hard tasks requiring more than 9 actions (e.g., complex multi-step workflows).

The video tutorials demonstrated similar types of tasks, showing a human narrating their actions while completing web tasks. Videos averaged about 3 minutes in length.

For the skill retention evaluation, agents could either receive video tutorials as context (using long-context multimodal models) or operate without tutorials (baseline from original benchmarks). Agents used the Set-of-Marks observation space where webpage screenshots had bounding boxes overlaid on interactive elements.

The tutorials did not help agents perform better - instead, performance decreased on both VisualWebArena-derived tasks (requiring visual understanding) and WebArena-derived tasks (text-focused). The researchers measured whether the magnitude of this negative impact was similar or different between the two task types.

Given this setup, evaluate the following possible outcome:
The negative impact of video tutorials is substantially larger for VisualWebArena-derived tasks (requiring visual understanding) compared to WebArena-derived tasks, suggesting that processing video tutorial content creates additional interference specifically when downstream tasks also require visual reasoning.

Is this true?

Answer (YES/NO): YES